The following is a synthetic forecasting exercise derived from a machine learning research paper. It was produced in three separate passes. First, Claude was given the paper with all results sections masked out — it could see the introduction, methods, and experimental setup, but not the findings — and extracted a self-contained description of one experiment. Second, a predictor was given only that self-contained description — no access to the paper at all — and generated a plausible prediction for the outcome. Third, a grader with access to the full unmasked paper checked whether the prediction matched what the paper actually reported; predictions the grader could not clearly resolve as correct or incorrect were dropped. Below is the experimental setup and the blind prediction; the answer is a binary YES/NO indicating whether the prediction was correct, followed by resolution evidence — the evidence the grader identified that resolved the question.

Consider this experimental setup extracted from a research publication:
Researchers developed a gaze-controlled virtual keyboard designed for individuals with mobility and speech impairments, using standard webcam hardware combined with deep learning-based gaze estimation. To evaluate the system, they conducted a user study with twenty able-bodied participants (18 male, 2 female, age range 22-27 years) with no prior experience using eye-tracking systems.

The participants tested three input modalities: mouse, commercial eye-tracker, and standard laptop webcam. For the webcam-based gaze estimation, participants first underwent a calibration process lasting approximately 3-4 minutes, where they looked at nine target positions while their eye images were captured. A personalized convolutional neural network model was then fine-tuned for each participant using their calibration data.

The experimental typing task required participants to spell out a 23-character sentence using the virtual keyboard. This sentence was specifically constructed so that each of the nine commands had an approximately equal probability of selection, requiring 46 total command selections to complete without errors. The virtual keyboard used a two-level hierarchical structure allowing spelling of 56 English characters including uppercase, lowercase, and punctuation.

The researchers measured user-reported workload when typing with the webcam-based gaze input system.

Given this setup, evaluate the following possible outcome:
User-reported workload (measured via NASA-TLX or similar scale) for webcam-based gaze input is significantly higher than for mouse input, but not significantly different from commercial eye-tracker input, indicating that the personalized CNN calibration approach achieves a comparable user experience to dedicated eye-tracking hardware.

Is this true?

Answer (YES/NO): NO